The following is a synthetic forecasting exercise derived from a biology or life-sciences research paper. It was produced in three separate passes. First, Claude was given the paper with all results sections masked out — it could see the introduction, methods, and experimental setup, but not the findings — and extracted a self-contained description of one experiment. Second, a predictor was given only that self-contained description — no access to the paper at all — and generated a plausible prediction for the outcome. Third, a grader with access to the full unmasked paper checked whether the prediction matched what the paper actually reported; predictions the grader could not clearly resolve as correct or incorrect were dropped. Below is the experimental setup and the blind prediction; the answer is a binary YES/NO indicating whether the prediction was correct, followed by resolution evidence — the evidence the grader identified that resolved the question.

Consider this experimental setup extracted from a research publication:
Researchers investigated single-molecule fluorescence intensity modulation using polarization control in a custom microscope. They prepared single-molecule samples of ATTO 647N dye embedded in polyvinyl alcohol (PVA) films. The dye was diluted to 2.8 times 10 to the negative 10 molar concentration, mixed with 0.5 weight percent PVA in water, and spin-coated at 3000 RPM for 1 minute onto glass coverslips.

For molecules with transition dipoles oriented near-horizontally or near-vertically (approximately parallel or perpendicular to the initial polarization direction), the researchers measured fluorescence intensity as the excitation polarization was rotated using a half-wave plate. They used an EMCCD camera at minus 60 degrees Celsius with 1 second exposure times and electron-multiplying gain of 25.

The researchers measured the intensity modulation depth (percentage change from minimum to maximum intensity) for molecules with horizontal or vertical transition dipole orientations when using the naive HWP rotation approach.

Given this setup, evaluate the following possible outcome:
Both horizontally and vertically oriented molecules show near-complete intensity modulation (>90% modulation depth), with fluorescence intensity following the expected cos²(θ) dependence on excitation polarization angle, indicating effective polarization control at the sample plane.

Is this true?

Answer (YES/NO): YES